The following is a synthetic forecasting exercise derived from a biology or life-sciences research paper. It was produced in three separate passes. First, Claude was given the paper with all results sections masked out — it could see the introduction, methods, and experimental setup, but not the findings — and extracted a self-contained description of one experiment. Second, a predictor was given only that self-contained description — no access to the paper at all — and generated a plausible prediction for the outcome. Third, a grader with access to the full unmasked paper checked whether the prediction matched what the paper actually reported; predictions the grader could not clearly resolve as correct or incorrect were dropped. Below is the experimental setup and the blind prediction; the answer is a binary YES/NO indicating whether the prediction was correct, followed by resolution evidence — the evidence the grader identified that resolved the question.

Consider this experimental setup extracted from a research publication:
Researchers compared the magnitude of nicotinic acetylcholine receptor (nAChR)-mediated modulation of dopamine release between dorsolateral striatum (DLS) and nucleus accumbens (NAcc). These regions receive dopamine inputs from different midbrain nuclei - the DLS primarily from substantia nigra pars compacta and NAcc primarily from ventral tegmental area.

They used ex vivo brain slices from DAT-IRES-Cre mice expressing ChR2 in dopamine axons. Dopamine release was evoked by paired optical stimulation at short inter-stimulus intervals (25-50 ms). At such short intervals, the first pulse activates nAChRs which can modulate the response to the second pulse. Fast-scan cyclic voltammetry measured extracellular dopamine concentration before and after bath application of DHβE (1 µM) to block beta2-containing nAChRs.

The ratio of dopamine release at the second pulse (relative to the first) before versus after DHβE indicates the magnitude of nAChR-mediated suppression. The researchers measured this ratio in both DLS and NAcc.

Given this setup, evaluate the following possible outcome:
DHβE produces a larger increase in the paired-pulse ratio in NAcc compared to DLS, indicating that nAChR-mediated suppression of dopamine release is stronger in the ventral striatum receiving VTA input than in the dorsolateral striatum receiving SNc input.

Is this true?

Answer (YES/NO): NO